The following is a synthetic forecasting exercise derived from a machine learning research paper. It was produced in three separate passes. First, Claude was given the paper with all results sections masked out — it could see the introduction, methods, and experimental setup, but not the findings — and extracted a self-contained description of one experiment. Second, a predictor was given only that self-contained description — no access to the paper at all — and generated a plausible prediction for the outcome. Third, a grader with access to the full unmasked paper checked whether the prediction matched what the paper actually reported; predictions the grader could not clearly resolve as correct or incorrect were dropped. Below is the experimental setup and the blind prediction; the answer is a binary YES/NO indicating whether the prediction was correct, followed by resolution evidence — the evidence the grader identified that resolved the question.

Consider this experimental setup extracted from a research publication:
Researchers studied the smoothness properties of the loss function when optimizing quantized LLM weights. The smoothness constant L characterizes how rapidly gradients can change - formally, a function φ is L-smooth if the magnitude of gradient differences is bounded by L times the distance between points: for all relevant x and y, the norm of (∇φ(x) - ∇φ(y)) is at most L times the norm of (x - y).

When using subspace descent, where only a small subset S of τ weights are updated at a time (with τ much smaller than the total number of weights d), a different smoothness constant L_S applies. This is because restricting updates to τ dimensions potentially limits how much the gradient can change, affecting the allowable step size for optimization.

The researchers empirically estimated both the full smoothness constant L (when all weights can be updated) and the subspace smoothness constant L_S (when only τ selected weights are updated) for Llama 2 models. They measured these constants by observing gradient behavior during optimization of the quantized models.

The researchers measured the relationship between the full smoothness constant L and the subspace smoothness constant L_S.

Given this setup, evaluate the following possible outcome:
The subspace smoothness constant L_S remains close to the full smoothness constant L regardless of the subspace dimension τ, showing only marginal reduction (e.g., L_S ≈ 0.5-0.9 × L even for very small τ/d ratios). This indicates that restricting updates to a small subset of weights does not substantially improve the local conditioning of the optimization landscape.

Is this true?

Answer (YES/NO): NO